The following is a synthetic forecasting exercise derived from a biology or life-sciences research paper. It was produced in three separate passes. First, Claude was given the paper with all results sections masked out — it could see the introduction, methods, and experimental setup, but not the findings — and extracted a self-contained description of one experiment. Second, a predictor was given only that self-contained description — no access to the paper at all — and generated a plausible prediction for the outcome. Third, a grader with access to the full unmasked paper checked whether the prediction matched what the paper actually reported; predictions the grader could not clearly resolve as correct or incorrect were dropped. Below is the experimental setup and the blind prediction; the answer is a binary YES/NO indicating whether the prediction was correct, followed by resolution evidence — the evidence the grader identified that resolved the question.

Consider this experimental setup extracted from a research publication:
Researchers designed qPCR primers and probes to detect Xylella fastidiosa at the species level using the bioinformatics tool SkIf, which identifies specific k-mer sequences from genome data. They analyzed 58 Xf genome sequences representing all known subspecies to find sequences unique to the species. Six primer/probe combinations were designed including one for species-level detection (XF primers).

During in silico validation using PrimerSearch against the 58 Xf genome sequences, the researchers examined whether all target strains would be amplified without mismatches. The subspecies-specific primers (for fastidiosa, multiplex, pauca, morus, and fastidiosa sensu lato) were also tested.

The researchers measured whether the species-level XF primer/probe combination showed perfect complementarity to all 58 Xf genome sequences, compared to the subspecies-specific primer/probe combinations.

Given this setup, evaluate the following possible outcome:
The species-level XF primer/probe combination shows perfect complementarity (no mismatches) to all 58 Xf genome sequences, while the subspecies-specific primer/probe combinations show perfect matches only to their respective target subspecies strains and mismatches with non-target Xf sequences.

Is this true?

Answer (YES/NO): NO